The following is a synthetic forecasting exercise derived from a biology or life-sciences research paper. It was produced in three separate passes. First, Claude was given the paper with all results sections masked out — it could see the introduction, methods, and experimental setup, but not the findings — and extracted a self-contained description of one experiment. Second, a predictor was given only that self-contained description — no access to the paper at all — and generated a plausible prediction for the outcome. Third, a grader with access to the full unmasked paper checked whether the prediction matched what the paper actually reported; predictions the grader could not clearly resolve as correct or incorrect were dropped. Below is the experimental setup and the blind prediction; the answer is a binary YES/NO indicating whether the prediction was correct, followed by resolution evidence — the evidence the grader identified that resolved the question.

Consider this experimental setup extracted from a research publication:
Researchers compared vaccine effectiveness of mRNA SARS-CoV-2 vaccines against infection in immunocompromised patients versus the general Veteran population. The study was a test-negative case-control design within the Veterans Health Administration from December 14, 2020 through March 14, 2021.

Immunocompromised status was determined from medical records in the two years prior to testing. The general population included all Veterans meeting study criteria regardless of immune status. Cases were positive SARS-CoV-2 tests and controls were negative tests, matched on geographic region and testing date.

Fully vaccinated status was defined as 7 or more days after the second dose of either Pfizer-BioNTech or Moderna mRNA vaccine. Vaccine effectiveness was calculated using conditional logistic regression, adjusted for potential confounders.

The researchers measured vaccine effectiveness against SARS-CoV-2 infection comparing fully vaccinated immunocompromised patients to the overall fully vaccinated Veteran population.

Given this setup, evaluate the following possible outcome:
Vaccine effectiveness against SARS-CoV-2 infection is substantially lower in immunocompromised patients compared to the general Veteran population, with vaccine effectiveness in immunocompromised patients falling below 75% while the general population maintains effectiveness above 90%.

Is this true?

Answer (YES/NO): NO